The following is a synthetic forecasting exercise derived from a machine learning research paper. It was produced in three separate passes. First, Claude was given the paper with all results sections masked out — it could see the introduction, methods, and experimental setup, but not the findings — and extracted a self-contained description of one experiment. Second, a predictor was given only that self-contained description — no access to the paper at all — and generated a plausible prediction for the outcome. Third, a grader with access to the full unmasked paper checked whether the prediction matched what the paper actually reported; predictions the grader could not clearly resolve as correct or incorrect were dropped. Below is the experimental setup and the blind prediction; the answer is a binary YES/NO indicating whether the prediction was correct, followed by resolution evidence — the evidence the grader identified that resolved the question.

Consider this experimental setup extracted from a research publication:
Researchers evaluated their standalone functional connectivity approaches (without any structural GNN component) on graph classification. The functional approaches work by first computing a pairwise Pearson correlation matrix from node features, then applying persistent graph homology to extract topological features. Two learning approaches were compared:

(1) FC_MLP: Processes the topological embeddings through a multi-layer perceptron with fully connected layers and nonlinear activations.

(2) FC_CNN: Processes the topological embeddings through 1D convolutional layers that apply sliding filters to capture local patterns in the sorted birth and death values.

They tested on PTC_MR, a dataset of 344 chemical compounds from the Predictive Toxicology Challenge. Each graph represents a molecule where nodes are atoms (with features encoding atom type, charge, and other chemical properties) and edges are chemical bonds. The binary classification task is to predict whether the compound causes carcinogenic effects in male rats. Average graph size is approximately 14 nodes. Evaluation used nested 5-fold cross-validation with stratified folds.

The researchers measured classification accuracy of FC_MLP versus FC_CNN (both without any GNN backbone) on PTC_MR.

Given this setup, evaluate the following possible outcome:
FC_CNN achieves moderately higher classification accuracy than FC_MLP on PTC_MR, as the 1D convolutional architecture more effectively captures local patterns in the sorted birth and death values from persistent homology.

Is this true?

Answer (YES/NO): NO